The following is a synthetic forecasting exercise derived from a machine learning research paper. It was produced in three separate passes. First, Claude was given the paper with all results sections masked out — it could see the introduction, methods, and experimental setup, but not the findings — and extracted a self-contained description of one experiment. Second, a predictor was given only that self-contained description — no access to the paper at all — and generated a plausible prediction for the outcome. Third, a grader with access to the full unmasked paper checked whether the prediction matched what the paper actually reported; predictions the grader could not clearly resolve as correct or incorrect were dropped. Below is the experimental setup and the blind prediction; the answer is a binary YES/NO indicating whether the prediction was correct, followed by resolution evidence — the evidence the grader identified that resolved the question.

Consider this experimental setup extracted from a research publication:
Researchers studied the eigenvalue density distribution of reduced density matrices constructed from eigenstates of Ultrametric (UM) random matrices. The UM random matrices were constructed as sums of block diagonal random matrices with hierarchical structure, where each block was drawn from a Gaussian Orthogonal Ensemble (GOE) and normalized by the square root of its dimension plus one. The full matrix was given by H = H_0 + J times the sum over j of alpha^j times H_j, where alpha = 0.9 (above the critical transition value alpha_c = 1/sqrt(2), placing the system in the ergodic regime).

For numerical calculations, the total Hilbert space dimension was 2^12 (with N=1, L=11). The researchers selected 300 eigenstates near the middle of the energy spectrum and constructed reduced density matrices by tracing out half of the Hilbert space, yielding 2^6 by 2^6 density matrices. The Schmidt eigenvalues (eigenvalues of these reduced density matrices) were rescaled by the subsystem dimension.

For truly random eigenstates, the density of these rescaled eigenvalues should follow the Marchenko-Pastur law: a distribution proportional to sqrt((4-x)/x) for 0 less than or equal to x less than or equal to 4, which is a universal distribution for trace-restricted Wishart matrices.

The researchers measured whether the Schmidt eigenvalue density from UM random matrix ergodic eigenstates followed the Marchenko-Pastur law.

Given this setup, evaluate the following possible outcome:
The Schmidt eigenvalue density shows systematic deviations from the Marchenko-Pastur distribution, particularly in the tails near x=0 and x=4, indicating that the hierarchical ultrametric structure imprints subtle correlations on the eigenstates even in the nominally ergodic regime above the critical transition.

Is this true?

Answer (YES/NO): YES